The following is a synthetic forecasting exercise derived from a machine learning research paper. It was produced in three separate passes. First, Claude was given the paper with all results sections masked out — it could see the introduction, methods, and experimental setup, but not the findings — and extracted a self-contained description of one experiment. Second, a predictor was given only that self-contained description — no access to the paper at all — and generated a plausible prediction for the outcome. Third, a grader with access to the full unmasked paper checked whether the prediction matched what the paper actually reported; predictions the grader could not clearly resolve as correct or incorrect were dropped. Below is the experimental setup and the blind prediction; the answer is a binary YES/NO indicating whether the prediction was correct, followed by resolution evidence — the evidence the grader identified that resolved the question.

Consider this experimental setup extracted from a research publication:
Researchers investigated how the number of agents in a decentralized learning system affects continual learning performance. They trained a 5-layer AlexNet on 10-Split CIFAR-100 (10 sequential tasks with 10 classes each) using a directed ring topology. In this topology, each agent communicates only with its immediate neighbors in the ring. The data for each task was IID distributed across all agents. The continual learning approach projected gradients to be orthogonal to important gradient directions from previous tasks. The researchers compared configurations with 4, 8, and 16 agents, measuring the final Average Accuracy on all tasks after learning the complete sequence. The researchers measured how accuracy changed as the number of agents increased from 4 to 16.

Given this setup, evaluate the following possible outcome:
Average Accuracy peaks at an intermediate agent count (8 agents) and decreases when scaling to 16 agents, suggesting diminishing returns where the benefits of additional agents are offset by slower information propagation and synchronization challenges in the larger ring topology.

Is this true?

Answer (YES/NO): NO